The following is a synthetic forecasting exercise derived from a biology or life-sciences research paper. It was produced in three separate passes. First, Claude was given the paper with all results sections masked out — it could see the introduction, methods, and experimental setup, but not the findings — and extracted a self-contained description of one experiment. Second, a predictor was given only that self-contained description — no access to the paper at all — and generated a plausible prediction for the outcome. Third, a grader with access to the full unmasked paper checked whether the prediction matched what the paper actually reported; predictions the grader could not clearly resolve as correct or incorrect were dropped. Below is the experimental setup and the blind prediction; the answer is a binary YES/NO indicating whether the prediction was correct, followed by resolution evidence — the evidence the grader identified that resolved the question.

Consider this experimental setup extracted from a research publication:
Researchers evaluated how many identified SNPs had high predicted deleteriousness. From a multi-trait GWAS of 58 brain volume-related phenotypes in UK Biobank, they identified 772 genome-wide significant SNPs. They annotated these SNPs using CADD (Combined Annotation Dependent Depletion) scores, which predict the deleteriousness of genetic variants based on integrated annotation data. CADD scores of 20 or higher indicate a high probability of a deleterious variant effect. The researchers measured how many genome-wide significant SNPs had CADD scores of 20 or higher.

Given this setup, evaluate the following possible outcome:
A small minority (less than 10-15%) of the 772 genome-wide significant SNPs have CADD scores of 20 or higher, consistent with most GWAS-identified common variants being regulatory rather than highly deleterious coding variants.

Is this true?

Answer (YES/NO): YES